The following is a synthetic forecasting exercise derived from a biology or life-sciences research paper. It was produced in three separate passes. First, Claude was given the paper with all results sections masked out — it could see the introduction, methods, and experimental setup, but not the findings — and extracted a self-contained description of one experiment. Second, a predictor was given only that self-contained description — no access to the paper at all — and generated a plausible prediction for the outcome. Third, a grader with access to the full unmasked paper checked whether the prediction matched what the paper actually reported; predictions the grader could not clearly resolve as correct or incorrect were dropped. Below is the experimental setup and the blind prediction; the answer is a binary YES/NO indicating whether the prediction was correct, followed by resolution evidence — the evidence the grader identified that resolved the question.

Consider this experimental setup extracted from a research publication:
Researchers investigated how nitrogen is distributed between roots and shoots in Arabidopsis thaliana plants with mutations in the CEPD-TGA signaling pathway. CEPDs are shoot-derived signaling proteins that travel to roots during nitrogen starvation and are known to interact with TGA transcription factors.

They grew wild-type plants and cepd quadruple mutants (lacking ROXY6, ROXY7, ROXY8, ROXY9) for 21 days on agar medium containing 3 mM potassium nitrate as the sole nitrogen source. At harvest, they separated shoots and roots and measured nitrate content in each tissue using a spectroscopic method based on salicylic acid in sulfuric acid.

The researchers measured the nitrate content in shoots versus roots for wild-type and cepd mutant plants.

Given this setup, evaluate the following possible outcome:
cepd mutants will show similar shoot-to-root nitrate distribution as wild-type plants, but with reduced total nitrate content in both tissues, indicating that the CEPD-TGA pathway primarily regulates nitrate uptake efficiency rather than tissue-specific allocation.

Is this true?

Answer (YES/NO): NO